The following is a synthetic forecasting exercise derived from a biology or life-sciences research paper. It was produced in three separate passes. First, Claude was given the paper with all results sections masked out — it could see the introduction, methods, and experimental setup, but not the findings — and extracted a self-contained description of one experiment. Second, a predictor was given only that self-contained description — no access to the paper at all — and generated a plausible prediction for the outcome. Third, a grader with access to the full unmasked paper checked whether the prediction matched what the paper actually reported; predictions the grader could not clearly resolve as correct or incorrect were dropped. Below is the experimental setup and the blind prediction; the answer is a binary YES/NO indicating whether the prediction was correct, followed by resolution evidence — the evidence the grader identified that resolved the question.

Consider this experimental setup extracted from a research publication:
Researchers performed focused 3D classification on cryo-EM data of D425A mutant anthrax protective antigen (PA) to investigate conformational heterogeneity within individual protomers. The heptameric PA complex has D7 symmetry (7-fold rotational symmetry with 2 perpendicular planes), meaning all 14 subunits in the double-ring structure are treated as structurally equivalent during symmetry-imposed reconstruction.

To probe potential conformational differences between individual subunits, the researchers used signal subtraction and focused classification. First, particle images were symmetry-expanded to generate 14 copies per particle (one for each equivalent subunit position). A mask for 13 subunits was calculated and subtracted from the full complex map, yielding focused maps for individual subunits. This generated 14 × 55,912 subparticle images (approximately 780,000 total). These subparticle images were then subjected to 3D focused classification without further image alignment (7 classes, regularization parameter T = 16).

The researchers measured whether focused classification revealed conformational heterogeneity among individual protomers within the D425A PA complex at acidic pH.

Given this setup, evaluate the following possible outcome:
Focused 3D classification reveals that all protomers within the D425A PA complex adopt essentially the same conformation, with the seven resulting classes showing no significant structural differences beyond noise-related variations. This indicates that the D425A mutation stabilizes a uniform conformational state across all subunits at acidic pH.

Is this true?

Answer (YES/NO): NO